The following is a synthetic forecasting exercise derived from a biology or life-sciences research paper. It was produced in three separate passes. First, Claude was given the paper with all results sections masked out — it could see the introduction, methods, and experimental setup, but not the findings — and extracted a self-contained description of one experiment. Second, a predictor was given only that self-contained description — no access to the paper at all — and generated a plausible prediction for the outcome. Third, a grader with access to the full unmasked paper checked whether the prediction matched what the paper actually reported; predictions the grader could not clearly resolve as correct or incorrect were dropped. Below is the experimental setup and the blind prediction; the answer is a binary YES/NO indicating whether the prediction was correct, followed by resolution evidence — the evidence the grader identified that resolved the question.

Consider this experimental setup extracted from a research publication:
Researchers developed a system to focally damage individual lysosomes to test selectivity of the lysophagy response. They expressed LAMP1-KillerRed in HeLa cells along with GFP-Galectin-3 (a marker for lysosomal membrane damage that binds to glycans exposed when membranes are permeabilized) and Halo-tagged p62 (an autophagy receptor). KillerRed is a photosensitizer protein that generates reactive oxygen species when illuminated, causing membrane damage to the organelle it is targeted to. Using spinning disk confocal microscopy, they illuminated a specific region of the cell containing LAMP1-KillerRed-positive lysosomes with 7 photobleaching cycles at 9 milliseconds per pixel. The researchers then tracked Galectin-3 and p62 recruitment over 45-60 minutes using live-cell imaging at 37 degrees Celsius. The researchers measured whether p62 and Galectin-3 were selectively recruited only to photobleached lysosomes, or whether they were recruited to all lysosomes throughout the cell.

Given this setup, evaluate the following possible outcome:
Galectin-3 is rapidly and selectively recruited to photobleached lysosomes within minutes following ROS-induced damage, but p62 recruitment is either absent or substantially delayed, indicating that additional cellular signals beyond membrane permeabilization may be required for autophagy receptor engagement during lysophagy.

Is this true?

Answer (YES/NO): NO